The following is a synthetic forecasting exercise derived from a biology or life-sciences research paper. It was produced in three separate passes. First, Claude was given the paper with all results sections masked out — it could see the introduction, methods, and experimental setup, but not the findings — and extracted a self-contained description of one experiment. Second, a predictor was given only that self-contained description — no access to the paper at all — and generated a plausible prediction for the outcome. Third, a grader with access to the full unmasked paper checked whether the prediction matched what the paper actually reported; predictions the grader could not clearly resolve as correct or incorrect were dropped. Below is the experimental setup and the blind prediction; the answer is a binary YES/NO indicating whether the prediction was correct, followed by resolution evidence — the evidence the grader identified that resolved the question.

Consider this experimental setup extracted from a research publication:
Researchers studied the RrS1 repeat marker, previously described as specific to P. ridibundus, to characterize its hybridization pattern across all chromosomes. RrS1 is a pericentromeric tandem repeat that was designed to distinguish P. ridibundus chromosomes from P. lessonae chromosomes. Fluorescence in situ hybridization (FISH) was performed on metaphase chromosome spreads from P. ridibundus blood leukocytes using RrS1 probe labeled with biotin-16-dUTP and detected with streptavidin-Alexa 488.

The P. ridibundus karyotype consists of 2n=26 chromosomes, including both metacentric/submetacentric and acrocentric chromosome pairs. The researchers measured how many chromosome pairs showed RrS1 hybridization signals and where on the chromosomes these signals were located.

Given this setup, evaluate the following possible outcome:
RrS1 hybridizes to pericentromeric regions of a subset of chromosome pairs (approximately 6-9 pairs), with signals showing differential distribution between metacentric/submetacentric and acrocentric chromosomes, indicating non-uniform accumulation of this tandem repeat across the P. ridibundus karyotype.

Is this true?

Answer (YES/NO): NO